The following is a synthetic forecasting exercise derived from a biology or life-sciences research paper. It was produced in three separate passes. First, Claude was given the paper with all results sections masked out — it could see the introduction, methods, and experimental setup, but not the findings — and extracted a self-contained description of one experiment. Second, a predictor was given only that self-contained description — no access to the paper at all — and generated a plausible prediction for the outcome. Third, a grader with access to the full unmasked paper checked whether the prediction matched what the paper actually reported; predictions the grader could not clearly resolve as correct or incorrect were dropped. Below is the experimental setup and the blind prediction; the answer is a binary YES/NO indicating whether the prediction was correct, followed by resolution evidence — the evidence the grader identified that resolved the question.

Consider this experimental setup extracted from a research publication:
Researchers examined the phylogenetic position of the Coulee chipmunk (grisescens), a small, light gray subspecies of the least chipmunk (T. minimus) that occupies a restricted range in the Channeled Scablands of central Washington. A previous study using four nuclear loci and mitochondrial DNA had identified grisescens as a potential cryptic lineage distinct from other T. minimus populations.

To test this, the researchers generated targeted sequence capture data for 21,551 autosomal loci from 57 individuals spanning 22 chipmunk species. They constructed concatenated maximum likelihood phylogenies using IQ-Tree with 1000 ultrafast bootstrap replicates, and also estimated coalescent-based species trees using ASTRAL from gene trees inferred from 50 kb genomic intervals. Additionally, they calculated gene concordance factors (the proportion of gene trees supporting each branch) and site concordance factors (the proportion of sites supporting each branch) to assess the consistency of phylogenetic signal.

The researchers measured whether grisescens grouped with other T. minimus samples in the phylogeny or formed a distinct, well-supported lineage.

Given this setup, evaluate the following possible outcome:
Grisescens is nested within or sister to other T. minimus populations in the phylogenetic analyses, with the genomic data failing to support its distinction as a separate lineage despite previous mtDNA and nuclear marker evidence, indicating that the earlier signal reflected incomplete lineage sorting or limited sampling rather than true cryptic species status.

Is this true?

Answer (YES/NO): NO